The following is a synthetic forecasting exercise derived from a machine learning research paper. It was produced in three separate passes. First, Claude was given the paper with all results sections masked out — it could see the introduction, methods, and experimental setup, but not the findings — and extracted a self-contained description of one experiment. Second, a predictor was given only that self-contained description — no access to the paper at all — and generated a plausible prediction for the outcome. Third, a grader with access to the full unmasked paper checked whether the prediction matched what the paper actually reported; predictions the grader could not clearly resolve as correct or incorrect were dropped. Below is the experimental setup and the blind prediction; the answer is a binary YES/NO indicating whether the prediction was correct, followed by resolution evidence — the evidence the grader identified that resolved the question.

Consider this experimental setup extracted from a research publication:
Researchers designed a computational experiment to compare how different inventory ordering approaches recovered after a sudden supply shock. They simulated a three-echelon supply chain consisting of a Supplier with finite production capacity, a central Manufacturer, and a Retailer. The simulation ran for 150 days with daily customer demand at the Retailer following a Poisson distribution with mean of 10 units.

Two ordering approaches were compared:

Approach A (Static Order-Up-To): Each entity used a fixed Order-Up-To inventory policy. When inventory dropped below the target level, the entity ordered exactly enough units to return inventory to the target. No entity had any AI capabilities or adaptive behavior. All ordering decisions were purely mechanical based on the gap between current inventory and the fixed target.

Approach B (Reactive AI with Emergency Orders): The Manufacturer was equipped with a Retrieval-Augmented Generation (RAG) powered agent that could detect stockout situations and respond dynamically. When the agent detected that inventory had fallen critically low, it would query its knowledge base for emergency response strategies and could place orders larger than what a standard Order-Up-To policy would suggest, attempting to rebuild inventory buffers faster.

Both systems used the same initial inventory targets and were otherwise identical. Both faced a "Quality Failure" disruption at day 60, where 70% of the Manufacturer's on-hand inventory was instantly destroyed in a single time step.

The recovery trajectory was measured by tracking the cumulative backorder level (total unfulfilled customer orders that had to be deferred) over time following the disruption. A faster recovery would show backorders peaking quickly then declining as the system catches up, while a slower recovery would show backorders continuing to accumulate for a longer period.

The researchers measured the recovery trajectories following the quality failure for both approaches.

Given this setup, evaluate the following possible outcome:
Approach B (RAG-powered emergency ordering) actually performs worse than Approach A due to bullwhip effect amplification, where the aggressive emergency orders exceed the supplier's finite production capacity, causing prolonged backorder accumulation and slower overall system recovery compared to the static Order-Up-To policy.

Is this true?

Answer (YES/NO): NO